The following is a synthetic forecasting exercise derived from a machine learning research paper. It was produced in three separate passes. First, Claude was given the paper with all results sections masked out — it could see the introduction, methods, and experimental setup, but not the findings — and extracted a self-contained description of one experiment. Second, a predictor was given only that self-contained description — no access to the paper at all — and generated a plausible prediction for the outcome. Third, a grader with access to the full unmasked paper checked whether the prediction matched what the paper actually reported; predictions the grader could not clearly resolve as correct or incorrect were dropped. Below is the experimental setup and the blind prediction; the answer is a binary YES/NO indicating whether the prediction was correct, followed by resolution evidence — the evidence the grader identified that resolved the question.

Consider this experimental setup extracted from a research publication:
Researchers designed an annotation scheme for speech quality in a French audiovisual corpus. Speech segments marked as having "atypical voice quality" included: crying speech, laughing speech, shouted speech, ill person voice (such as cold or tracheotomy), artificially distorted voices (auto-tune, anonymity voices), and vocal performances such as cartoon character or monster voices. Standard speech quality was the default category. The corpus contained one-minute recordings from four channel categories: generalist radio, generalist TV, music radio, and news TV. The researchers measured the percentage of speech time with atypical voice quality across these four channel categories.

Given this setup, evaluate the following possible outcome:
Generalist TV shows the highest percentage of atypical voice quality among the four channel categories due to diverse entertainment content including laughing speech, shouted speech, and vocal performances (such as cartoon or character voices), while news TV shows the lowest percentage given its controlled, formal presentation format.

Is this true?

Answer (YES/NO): YES